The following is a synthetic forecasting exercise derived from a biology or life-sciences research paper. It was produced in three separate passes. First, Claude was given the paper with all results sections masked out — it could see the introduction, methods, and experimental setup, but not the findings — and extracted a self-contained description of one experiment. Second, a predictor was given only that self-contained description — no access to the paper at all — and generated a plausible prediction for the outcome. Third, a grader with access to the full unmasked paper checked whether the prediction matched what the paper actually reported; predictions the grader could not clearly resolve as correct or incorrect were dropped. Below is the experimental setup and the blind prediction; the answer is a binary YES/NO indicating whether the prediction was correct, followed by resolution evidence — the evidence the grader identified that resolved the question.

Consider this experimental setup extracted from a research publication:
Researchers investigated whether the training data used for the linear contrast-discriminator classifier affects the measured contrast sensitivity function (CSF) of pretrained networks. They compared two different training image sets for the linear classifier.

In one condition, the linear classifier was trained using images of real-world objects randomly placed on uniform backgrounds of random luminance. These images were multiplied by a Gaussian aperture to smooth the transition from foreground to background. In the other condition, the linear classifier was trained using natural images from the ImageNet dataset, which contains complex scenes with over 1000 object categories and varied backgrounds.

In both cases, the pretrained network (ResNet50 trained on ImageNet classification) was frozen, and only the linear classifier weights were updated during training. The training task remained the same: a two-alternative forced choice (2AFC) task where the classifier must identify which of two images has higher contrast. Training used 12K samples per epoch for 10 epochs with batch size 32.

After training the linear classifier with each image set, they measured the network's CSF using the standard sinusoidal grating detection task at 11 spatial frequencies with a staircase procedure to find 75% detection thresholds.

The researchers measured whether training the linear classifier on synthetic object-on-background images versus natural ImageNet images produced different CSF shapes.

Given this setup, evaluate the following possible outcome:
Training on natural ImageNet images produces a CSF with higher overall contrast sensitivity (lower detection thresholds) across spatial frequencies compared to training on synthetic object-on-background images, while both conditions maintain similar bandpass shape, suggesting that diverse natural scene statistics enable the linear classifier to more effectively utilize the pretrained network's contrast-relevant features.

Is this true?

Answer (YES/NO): NO